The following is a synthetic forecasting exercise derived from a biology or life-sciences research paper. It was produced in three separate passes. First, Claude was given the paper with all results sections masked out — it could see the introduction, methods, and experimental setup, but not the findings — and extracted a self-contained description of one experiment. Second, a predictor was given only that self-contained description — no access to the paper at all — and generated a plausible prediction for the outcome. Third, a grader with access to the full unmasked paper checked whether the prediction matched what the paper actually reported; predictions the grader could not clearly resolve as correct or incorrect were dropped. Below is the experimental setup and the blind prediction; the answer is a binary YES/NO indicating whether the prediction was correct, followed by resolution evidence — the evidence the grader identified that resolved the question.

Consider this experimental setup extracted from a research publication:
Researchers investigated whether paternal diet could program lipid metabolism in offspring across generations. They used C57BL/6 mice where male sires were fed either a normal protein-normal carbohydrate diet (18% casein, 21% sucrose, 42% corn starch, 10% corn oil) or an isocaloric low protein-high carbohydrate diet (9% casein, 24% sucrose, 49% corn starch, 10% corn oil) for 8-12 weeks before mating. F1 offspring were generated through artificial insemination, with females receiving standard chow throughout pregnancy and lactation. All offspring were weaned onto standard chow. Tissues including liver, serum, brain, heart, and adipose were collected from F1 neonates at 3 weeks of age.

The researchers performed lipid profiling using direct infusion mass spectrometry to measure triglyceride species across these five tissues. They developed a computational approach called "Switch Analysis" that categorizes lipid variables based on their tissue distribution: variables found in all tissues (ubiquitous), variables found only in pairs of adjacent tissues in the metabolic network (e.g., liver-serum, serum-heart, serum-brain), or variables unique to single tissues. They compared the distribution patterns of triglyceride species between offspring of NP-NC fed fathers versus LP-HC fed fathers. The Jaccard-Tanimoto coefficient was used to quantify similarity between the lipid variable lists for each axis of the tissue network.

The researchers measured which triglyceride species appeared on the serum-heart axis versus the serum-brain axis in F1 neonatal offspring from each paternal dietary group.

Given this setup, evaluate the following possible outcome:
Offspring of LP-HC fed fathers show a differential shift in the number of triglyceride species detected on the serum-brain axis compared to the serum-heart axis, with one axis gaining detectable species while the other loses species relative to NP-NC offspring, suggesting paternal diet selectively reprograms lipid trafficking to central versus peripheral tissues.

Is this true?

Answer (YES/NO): YES